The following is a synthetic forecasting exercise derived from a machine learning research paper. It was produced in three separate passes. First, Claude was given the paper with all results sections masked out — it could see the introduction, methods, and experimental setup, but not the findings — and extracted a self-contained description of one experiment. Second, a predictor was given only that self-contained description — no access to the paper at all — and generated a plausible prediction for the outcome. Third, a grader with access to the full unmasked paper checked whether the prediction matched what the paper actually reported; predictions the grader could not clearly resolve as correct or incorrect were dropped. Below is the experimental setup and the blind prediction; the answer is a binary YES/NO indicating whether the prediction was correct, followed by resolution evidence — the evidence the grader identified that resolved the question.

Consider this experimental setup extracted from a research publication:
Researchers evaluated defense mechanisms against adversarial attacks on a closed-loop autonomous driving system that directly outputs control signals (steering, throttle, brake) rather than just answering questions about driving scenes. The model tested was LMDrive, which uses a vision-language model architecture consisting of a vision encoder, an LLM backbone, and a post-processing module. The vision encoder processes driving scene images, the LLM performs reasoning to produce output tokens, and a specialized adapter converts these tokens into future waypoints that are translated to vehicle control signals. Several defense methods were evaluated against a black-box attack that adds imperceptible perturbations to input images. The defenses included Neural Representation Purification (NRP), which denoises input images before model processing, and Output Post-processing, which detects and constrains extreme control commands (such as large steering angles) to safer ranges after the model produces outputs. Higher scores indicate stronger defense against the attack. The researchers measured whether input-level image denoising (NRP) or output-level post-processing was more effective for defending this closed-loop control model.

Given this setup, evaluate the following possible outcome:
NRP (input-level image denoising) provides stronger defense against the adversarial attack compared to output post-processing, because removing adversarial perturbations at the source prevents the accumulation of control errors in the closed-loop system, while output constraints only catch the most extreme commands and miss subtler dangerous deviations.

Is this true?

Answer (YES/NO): YES